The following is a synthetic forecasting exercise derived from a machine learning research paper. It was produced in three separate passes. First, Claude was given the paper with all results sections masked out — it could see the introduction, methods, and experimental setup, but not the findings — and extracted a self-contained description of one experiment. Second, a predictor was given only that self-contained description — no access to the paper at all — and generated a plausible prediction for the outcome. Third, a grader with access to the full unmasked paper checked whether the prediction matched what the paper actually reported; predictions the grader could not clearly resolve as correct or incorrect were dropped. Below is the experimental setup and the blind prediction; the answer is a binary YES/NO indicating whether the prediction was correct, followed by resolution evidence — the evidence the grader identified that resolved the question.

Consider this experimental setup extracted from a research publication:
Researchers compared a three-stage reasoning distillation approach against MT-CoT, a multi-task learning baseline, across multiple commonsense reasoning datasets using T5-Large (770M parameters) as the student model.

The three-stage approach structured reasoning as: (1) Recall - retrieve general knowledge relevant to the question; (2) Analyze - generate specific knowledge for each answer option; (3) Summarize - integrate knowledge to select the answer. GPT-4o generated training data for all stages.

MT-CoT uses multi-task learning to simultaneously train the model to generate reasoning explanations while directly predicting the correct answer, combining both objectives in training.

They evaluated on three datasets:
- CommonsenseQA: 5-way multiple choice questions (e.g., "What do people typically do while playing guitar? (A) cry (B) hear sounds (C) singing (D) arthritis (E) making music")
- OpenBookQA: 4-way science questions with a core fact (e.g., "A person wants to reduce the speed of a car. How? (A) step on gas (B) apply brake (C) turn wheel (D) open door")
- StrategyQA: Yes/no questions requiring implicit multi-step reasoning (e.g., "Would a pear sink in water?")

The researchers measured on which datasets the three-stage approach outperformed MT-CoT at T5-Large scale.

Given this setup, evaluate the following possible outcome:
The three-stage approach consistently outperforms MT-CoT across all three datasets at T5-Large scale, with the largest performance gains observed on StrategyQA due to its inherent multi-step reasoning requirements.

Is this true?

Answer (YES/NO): NO